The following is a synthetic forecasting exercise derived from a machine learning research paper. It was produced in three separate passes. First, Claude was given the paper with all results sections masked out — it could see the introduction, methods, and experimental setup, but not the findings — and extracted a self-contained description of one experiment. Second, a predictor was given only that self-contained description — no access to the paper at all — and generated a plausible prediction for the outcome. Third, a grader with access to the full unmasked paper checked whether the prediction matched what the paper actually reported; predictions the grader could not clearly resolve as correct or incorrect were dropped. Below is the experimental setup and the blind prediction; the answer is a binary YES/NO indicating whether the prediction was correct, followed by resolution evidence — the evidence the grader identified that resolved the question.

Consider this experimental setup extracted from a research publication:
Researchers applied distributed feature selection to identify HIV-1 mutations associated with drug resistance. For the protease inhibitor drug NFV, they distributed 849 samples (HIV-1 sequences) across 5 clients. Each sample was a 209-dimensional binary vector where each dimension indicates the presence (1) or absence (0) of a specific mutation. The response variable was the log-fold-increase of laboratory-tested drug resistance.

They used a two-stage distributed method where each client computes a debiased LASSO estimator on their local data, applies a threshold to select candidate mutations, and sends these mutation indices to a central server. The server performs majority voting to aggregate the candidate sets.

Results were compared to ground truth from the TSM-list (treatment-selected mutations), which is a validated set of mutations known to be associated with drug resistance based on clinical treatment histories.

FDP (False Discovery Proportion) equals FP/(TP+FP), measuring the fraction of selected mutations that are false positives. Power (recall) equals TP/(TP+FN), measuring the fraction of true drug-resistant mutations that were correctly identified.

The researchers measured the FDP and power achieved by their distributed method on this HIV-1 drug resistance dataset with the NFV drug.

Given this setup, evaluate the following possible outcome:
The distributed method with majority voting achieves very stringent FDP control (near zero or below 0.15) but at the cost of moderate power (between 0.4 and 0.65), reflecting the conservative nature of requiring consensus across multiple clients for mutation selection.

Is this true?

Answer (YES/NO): YES